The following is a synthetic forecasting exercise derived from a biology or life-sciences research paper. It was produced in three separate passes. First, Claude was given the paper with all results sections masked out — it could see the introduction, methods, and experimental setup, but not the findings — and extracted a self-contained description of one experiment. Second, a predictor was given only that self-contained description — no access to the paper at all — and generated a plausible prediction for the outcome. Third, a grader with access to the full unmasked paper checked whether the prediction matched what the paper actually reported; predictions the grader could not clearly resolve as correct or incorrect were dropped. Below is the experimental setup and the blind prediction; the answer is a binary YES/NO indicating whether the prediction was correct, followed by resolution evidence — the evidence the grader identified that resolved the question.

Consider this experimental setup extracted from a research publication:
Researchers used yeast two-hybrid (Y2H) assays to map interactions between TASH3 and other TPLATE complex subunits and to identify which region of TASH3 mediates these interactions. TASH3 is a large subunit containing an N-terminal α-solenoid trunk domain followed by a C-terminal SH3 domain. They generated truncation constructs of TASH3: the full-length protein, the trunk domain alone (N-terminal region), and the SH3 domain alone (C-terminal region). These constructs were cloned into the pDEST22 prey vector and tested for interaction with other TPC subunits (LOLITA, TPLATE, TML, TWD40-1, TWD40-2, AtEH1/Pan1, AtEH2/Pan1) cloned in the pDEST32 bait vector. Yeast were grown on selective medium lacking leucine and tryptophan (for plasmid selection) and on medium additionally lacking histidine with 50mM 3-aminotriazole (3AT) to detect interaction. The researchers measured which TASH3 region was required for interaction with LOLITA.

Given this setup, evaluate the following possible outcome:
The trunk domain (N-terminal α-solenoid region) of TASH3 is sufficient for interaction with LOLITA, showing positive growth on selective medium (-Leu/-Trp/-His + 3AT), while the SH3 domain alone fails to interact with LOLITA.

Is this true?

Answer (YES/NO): YES